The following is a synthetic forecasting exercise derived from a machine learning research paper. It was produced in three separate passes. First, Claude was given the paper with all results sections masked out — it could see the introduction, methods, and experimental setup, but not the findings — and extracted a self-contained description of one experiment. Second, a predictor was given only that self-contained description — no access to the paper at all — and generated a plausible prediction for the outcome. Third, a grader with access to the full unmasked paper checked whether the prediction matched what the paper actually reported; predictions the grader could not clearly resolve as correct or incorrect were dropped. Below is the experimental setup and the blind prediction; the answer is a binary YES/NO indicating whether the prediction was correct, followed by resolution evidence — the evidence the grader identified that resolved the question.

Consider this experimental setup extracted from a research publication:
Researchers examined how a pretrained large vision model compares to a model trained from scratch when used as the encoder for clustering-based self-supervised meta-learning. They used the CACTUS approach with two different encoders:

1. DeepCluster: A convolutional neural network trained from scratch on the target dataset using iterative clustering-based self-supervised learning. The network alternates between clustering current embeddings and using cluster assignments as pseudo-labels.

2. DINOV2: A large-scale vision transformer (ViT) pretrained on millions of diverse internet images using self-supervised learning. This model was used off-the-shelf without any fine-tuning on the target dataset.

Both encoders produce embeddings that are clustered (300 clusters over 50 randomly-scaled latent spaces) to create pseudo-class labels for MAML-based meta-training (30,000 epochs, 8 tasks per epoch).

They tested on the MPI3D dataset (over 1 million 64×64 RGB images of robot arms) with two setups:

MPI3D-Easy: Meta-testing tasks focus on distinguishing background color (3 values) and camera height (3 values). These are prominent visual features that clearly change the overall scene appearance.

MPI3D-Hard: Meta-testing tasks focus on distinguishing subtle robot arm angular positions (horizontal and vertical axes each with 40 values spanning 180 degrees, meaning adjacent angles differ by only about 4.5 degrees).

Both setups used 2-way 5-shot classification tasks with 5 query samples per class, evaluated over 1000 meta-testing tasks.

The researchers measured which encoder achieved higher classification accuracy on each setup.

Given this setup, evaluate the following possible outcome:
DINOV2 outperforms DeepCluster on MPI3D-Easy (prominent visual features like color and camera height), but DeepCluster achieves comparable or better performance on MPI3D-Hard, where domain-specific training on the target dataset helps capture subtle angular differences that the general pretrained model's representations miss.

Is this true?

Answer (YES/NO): NO